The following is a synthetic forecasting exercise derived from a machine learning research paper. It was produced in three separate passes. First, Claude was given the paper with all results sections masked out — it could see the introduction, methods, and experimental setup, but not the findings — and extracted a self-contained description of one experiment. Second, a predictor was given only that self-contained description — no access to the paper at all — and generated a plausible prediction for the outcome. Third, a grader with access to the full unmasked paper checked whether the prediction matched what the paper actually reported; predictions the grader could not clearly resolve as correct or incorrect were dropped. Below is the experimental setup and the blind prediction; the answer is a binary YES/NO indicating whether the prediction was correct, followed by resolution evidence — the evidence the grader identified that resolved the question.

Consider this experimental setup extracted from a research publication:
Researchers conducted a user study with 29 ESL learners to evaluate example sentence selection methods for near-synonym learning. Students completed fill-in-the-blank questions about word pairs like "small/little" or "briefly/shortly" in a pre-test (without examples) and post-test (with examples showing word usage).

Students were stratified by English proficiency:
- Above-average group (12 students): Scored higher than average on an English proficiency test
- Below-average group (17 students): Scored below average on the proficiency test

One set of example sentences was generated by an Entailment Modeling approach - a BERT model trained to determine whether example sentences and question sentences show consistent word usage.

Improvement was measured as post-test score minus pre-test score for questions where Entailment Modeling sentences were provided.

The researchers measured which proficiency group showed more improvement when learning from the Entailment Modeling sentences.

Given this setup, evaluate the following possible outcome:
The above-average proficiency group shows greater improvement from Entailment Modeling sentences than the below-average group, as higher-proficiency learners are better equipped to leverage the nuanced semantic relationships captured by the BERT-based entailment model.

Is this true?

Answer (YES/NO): YES